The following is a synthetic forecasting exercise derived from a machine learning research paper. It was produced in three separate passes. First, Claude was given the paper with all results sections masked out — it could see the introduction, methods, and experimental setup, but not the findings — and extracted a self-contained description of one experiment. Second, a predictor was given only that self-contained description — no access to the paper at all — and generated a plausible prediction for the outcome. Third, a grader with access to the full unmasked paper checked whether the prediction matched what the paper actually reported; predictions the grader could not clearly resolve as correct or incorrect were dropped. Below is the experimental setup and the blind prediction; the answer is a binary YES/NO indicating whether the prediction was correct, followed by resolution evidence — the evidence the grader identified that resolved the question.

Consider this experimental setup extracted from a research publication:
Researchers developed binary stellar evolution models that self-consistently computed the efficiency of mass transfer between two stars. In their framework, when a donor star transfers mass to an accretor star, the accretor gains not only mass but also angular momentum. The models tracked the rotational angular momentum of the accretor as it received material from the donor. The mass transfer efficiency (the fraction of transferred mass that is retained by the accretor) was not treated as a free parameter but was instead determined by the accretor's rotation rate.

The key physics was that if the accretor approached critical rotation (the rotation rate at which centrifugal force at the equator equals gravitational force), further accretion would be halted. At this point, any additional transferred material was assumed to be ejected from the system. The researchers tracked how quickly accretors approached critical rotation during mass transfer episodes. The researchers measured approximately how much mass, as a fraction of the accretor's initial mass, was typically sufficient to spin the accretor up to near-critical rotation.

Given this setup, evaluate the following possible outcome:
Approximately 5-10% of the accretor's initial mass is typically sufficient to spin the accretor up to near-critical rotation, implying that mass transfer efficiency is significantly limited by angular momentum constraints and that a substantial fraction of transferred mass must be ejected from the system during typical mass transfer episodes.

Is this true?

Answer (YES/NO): NO